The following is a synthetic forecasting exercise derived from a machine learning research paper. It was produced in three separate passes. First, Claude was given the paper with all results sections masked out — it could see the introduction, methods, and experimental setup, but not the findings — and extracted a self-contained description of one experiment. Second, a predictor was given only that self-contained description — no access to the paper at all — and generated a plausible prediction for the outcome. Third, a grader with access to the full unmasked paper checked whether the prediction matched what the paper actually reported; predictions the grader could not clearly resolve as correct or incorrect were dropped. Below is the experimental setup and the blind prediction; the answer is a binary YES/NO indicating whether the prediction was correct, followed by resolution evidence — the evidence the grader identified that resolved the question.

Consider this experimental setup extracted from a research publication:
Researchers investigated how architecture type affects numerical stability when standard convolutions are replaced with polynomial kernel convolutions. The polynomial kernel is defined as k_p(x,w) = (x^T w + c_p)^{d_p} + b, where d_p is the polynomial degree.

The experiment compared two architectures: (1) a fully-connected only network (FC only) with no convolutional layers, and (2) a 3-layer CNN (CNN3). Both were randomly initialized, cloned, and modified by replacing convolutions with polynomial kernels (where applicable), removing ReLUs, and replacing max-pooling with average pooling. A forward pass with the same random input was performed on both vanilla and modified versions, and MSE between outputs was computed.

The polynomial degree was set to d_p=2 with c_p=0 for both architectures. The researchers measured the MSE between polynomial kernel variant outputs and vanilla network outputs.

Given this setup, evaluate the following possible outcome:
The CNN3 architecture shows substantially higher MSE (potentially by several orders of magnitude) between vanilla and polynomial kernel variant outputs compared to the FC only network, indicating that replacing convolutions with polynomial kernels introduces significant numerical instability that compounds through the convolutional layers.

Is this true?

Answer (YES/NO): NO